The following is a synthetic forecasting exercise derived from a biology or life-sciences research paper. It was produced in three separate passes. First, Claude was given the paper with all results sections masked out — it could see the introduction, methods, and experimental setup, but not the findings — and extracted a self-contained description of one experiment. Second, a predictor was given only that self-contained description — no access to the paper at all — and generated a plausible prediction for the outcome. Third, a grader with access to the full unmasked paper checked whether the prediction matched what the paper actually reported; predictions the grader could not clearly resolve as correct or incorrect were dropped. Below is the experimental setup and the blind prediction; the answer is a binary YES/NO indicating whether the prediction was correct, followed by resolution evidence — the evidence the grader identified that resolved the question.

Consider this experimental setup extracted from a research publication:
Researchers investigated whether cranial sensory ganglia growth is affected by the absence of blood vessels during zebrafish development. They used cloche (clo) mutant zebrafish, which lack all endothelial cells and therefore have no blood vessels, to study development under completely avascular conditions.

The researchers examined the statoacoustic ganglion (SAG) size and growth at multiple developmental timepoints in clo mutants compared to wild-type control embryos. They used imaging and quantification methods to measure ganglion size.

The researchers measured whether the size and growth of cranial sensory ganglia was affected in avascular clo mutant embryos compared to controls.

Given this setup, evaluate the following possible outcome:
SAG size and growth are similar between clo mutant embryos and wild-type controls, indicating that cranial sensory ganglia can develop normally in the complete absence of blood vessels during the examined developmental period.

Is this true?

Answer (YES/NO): NO